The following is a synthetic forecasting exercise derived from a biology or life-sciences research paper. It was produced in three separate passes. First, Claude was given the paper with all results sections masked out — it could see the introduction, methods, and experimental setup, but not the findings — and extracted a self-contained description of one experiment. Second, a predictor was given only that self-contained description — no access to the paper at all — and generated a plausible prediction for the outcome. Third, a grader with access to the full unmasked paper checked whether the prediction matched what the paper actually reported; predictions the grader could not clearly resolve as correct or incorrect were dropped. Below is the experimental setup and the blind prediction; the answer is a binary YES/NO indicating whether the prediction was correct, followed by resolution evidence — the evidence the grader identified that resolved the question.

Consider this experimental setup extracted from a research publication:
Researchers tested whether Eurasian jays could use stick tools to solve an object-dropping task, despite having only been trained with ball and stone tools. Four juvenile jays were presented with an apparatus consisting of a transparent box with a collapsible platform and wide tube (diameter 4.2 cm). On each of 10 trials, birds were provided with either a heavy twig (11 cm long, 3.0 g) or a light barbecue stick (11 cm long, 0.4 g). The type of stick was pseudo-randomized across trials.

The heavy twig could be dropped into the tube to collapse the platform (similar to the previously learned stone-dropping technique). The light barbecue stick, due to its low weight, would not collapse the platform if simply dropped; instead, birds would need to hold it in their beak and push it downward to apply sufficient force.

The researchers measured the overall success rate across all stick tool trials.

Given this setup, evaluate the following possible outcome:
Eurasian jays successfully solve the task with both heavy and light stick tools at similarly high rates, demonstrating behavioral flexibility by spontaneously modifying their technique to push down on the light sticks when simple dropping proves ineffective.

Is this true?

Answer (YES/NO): NO